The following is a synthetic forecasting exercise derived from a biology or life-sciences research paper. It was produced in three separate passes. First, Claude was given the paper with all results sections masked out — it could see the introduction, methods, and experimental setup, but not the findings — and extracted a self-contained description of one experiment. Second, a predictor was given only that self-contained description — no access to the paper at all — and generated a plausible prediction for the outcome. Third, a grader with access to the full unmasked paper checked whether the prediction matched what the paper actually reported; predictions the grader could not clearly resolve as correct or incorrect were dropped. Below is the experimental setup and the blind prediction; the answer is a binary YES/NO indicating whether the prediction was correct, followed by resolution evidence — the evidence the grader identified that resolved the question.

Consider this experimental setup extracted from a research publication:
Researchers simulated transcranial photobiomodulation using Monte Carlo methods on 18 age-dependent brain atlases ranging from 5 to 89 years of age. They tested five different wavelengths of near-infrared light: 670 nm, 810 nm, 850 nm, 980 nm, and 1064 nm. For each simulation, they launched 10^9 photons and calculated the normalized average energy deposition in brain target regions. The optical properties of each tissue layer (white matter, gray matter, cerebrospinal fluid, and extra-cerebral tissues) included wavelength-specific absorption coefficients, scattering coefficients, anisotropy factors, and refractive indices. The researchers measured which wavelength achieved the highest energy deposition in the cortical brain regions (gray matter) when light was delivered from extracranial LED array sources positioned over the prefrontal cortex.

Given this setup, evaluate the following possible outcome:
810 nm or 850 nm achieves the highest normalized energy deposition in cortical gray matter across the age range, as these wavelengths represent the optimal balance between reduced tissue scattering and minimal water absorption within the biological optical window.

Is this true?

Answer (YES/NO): YES